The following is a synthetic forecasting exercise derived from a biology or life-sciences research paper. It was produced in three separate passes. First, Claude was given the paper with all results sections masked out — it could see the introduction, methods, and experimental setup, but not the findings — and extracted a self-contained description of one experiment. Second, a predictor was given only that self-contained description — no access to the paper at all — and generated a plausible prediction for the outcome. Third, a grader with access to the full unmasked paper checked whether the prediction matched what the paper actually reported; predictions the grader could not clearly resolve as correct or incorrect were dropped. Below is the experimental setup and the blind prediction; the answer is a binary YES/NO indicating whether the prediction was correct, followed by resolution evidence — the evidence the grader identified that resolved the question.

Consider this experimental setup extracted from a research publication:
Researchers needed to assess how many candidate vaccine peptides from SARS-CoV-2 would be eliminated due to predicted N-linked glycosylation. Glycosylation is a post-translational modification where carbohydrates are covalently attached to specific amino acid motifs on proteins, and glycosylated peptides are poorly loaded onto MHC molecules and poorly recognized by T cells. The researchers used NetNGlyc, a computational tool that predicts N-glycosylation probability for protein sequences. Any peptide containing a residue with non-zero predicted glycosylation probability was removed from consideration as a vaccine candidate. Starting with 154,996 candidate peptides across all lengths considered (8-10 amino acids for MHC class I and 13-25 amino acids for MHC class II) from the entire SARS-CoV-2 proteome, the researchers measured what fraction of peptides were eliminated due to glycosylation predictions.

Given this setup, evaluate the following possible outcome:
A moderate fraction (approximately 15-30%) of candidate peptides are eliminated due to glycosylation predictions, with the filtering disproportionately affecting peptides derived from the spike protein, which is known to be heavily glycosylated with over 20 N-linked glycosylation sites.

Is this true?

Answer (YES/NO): NO